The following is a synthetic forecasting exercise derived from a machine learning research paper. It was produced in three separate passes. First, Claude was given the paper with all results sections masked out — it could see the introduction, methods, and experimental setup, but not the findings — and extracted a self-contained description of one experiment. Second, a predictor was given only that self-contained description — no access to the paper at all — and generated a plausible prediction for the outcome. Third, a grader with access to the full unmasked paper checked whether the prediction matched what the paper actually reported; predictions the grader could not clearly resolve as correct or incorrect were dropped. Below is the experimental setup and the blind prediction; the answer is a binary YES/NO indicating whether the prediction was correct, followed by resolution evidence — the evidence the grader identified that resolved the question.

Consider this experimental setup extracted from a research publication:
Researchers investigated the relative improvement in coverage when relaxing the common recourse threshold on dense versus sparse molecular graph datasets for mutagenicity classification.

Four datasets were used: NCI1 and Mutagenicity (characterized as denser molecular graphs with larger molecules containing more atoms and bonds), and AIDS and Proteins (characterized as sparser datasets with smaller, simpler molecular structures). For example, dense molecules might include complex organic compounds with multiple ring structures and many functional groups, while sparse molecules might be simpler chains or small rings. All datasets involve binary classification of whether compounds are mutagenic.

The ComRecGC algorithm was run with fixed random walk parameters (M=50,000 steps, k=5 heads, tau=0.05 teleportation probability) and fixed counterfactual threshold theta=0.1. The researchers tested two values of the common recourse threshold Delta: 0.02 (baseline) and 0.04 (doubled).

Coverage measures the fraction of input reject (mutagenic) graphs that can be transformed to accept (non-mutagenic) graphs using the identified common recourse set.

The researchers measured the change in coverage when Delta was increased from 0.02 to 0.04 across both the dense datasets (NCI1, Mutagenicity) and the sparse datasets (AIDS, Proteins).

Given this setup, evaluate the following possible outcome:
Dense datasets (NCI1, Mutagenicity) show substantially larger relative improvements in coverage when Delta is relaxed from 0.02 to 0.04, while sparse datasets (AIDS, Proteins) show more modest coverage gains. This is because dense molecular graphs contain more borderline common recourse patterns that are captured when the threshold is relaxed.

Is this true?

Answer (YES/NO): YES